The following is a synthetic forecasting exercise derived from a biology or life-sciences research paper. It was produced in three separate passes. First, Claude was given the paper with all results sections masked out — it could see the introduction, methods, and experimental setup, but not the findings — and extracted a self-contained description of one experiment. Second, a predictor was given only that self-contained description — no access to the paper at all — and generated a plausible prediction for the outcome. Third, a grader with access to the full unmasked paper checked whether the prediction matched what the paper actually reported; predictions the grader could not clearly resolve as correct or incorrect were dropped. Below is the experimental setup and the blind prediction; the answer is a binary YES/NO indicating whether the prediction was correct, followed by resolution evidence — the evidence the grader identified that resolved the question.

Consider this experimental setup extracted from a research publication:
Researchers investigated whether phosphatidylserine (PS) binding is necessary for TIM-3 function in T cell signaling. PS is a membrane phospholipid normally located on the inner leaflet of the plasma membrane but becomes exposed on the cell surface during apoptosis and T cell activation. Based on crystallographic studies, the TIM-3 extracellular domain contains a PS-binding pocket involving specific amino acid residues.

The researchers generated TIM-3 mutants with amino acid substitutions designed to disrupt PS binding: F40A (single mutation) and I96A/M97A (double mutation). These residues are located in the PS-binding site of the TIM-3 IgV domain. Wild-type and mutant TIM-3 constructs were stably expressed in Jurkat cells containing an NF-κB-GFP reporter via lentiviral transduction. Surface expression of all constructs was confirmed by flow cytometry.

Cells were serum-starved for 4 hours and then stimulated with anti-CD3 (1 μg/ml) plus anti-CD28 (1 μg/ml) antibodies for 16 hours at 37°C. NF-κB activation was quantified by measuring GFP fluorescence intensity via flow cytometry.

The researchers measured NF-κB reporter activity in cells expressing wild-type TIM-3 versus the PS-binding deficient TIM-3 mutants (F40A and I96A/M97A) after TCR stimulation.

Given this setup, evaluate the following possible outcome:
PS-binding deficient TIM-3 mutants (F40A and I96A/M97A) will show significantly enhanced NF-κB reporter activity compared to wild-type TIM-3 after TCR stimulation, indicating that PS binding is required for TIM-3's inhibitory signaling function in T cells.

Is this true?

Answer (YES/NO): NO